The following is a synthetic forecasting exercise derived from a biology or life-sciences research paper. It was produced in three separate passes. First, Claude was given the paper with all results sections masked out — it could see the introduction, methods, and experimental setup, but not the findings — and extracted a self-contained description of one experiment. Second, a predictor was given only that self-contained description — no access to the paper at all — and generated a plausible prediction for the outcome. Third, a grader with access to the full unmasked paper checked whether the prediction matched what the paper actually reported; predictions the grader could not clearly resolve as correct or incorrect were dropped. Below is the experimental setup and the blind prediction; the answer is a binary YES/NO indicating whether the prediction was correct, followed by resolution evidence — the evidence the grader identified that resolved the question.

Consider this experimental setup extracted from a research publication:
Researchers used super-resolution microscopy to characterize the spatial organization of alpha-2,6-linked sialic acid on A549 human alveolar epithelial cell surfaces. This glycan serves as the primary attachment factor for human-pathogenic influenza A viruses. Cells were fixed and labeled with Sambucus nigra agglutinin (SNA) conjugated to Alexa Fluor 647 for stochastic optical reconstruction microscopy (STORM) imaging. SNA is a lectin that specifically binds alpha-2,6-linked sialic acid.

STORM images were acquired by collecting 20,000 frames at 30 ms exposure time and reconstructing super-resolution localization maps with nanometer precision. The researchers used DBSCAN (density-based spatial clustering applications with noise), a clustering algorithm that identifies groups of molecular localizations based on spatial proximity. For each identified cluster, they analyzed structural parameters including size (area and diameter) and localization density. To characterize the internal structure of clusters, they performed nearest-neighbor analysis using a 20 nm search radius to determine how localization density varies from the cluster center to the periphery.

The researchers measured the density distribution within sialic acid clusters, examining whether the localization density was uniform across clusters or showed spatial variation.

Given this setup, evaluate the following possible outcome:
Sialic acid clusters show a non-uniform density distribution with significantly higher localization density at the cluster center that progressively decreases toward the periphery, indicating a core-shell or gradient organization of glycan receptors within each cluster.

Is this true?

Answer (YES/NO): YES